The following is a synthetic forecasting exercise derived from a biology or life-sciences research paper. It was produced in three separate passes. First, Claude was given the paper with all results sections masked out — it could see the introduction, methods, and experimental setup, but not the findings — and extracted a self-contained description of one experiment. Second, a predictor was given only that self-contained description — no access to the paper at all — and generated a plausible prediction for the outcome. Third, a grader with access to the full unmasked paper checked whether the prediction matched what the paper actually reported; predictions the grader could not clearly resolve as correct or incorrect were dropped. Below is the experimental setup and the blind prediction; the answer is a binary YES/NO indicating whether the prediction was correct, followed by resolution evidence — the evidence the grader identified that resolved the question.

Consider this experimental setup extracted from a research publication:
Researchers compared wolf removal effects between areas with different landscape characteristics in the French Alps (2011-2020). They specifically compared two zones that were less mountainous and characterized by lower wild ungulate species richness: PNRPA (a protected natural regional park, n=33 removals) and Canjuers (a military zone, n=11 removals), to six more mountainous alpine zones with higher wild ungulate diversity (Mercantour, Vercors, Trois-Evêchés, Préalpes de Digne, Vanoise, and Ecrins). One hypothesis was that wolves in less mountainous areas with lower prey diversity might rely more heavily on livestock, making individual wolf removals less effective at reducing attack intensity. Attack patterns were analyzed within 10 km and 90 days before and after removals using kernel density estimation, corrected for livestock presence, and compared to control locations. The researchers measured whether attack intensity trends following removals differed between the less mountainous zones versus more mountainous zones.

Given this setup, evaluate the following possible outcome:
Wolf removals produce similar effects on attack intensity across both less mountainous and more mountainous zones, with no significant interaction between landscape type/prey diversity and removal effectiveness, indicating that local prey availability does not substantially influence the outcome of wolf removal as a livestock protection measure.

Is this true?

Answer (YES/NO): NO